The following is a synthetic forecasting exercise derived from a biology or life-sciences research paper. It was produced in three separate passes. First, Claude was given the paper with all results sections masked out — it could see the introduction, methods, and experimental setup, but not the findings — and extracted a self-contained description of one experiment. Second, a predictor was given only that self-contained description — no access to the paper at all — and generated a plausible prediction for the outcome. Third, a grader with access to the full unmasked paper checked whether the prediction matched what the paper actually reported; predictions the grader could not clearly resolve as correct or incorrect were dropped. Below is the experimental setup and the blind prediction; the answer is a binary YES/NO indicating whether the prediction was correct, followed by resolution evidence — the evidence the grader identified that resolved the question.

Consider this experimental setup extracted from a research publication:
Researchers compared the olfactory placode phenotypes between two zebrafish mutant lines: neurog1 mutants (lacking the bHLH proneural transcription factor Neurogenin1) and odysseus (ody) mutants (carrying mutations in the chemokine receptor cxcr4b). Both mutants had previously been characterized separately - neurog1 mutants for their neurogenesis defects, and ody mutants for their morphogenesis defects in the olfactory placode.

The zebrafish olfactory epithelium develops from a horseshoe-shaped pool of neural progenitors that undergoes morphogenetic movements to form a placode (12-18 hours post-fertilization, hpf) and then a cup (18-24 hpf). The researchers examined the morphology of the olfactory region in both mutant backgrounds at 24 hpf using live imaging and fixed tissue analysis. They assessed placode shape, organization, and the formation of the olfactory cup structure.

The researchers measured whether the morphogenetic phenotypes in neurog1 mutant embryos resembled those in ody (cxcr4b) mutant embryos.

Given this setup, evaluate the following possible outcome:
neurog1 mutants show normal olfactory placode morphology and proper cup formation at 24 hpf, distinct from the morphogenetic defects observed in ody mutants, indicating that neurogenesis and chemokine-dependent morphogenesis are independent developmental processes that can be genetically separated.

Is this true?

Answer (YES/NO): NO